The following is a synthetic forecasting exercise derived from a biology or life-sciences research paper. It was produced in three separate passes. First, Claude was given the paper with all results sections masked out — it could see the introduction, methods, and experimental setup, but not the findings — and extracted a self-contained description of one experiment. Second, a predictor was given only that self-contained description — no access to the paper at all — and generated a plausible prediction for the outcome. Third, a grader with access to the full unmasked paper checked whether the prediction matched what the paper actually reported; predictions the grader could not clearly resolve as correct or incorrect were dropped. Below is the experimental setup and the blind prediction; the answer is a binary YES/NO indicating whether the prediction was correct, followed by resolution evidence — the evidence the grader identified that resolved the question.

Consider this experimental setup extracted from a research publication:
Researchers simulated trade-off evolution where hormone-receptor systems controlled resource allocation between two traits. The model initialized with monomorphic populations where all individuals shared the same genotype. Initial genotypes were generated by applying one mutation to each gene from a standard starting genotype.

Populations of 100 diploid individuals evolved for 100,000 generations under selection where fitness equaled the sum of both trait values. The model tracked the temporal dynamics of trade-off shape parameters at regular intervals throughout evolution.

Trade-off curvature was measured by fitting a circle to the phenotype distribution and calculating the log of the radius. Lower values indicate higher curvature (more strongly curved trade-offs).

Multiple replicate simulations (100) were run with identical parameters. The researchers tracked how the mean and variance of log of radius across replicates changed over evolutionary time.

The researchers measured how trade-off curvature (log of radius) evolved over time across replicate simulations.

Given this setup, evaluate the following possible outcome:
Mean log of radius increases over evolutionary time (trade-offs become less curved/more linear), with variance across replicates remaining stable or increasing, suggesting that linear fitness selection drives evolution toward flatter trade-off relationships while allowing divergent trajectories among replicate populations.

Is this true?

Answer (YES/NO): NO